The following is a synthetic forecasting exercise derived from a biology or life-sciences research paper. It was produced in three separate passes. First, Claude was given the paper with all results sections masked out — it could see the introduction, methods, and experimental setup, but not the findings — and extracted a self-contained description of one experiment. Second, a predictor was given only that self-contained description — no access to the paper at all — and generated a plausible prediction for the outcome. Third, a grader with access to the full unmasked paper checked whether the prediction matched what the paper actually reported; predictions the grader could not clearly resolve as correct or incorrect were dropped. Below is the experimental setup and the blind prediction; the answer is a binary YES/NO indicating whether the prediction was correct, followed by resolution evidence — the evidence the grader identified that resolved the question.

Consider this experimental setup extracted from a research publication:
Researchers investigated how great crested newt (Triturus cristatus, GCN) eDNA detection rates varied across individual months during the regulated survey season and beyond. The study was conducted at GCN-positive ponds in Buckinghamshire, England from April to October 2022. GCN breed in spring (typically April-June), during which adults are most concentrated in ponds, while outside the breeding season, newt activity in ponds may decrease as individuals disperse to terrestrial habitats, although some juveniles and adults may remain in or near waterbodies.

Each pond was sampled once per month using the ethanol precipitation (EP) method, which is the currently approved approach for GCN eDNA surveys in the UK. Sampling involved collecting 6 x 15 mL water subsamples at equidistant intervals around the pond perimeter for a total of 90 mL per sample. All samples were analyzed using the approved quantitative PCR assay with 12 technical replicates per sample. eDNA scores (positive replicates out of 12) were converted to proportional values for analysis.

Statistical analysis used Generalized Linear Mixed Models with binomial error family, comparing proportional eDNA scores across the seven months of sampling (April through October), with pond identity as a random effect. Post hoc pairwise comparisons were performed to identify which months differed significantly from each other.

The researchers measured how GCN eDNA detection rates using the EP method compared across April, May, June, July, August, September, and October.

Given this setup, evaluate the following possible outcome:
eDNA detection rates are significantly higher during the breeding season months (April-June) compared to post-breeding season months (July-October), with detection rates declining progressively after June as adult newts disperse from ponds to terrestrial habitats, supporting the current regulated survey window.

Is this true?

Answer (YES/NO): NO